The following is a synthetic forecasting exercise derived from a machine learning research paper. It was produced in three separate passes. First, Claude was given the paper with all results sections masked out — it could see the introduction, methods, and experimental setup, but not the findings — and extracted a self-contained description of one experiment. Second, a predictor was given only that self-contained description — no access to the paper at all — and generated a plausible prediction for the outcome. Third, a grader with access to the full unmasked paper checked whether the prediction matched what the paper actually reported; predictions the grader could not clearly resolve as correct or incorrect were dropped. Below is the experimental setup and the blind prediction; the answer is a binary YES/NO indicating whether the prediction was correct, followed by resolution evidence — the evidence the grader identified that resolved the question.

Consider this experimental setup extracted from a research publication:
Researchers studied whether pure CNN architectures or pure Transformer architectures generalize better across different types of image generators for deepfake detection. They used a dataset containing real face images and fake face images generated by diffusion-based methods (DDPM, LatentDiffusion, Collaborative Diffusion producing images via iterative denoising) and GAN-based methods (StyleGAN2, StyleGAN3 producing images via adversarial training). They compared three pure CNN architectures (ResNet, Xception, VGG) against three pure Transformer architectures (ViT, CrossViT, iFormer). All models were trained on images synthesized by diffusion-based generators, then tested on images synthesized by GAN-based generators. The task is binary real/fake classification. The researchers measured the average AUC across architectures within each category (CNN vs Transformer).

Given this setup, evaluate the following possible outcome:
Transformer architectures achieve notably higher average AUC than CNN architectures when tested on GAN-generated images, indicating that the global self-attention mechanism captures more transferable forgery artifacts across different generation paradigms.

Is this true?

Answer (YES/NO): NO